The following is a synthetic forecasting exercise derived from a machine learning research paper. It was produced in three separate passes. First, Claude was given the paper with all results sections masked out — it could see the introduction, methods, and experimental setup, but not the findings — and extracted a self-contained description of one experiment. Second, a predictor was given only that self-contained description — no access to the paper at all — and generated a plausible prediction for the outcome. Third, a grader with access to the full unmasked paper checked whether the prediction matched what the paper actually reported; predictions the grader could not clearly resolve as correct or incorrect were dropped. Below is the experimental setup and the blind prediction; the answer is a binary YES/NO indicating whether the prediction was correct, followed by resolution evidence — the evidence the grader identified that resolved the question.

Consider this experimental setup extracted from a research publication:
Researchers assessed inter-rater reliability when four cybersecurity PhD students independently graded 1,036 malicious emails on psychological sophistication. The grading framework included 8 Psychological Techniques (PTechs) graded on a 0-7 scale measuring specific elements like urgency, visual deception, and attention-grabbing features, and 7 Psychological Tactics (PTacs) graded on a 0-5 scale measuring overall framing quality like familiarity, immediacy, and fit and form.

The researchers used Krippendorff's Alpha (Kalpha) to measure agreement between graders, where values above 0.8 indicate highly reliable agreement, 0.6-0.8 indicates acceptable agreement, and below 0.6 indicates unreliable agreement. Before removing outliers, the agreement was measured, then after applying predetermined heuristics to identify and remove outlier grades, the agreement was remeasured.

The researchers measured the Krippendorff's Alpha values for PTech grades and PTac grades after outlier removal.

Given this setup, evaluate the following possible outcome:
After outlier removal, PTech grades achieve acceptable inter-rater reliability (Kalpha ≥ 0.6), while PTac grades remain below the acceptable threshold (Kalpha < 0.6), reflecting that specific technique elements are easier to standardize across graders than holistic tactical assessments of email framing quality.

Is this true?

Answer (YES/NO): NO